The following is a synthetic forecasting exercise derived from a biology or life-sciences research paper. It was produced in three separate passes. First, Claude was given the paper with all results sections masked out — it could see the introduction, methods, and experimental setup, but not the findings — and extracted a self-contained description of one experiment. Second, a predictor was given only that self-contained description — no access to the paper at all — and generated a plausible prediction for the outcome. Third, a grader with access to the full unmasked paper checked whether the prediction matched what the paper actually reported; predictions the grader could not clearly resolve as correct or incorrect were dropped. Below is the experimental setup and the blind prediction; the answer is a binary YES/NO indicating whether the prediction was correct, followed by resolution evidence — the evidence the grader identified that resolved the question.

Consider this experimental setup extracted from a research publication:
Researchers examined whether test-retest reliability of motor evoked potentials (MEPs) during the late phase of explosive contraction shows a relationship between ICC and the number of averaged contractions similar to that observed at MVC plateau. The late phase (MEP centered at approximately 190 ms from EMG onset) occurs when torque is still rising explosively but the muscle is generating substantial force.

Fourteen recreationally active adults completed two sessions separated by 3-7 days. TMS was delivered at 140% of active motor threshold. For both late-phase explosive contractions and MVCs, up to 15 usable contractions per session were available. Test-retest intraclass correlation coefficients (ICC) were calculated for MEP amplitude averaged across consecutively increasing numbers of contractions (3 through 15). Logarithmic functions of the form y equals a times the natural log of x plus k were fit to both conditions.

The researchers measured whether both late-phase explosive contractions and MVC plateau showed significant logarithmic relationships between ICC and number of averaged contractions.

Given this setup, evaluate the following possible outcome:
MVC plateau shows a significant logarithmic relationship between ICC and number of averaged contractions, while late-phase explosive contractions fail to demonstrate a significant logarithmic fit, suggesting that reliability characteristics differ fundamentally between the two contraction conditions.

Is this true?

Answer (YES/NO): YES